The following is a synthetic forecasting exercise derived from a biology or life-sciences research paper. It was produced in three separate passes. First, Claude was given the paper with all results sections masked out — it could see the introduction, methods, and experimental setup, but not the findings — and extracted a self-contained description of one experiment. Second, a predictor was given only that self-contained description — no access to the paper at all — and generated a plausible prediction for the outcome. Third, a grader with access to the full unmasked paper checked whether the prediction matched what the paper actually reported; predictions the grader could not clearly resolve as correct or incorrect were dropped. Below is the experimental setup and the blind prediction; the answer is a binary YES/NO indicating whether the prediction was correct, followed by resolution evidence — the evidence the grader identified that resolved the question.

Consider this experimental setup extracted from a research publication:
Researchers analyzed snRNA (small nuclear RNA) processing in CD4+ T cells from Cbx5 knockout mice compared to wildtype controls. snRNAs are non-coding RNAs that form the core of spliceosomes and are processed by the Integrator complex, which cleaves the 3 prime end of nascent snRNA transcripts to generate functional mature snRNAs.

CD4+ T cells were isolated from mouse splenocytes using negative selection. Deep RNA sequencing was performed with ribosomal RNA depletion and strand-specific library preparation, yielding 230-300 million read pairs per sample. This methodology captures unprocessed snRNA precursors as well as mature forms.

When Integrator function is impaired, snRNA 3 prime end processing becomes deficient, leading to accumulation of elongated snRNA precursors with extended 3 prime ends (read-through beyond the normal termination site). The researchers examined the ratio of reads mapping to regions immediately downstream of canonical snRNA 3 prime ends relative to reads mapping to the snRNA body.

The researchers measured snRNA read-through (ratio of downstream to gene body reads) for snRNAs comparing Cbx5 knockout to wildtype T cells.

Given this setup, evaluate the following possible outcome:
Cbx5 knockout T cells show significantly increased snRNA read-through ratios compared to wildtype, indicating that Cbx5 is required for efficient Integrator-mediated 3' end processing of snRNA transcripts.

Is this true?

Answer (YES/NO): YES